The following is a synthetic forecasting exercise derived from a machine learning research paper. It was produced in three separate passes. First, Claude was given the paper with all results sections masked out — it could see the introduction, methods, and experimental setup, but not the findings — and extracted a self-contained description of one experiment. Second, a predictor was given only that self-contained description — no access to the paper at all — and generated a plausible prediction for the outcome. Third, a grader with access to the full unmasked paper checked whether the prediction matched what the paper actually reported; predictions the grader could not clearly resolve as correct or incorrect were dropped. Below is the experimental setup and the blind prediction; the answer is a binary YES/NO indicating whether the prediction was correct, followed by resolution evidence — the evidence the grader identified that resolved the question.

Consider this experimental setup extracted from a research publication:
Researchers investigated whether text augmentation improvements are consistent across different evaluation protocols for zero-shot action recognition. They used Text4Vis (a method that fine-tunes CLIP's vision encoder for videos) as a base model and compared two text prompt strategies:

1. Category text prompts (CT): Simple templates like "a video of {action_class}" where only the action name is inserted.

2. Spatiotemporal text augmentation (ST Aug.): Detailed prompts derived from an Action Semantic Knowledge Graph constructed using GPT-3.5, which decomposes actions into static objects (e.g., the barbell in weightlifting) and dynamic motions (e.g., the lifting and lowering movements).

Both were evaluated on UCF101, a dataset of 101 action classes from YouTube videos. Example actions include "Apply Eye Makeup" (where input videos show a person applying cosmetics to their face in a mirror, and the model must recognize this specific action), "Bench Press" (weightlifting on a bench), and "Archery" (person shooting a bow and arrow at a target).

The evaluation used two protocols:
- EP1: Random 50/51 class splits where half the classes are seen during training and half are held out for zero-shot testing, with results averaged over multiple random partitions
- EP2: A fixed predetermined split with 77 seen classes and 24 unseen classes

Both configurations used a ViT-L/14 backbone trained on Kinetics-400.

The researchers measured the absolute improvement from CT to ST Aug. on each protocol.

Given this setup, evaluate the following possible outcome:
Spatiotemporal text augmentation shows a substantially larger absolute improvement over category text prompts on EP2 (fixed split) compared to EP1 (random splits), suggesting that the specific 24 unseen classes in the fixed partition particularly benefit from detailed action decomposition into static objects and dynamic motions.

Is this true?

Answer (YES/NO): NO